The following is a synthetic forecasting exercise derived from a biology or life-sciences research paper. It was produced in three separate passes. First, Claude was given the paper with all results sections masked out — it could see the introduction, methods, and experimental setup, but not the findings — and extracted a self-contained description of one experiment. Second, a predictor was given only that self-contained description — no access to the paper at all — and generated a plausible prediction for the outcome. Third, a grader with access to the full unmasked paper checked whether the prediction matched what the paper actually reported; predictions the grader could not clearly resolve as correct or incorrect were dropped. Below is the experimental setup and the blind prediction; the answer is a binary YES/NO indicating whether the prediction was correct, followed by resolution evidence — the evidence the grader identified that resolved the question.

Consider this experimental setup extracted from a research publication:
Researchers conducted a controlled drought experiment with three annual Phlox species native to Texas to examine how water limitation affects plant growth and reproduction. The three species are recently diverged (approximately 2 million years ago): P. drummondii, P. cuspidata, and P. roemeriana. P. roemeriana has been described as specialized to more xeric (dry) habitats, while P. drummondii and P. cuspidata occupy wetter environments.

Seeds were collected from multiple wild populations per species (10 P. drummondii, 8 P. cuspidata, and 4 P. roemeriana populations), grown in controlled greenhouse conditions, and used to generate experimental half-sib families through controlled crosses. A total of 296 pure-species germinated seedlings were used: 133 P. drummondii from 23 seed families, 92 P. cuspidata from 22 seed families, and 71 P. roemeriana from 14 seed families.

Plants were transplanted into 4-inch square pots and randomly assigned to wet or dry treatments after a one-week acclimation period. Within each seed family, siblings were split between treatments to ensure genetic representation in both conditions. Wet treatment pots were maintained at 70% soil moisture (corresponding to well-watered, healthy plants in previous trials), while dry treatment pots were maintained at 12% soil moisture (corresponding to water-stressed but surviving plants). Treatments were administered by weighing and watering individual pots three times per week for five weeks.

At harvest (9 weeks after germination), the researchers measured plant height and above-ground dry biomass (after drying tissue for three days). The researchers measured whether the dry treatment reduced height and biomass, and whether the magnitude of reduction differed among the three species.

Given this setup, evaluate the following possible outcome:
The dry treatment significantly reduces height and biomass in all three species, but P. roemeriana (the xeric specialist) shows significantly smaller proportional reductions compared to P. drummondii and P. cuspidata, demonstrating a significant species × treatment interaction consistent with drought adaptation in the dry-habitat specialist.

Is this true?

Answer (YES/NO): NO